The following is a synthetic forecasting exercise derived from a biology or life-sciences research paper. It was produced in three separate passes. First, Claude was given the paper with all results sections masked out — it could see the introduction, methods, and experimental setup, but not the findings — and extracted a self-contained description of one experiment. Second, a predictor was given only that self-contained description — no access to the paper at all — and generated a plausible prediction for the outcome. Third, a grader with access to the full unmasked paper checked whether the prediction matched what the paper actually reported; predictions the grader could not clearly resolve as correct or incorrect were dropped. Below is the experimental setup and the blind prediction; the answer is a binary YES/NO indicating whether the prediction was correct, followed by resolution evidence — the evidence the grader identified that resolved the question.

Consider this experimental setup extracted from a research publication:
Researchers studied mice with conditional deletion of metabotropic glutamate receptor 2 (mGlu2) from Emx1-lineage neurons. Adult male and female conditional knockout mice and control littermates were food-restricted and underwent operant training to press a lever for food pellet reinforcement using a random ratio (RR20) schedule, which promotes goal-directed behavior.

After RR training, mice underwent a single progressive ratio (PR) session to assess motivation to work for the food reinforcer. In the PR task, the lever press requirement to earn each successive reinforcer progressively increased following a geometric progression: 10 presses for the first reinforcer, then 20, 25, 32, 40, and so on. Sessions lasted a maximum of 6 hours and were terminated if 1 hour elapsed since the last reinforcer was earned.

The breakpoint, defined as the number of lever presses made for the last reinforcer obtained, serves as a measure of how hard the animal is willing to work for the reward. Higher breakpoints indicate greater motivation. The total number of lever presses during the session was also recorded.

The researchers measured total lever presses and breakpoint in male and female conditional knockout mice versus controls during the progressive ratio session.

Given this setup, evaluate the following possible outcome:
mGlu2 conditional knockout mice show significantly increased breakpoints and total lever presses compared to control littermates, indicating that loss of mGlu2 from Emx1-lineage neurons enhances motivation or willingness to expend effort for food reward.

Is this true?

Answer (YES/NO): NO